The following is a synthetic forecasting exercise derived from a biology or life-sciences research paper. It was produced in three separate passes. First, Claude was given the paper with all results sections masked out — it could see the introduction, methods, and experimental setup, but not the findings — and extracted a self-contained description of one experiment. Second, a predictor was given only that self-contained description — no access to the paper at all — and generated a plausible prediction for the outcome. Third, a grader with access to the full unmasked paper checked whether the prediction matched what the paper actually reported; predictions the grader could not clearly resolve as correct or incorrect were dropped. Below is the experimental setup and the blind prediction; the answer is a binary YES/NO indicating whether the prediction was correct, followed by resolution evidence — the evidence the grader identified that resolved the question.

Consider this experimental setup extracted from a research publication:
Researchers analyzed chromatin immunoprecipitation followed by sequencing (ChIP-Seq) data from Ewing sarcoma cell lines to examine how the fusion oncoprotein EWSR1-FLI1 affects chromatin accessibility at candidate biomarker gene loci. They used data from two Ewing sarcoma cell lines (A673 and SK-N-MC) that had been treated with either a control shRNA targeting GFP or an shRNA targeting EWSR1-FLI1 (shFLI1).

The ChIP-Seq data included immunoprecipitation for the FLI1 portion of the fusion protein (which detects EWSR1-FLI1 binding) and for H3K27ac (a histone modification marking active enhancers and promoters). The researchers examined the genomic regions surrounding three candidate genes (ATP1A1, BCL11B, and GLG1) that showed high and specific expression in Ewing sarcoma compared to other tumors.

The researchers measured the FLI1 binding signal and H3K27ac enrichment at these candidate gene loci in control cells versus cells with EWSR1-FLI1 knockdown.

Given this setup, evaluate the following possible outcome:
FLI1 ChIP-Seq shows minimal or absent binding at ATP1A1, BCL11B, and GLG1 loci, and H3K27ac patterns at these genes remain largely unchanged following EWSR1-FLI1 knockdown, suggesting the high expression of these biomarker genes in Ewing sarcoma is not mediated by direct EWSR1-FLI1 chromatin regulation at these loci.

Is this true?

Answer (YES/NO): NO